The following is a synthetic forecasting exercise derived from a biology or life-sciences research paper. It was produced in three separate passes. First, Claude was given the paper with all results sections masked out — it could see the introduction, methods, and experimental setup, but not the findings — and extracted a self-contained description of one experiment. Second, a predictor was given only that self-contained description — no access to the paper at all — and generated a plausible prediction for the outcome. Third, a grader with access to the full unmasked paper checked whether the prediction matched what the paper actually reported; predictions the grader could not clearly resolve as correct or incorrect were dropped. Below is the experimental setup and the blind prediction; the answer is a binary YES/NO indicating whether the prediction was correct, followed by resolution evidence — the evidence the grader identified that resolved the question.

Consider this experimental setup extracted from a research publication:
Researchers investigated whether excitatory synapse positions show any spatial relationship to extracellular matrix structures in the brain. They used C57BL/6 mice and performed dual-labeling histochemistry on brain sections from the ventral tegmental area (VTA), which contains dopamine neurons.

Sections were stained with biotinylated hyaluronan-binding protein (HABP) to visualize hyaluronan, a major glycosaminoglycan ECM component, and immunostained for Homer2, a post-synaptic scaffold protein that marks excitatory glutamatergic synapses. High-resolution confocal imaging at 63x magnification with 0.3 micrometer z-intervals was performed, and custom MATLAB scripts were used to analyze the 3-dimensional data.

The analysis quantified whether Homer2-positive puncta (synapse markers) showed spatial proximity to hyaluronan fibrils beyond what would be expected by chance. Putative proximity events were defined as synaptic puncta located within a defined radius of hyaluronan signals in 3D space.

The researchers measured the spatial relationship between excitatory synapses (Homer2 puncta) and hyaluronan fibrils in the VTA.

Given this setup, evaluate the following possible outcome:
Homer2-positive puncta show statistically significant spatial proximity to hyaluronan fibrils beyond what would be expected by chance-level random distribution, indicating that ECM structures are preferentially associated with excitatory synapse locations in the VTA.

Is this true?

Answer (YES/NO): YES